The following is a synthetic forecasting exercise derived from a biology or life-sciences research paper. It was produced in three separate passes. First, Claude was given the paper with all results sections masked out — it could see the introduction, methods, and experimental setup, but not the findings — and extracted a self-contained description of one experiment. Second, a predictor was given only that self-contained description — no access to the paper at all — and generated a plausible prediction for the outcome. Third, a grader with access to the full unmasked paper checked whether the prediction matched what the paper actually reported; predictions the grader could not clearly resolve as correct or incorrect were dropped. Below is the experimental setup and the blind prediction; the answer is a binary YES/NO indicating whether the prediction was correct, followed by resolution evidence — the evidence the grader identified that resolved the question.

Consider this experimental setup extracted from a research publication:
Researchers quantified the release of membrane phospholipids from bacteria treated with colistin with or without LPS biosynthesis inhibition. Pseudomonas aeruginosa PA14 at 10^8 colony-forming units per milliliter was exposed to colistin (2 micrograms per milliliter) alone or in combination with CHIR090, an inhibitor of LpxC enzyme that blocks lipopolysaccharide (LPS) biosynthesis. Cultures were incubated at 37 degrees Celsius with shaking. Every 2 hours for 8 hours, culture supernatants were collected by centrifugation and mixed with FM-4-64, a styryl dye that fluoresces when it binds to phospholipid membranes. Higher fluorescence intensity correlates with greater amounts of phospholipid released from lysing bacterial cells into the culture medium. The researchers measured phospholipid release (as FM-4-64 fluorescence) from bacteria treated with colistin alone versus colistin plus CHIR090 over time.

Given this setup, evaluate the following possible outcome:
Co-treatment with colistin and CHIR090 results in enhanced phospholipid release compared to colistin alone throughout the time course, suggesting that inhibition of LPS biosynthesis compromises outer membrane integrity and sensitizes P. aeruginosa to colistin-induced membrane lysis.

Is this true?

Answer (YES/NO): NO